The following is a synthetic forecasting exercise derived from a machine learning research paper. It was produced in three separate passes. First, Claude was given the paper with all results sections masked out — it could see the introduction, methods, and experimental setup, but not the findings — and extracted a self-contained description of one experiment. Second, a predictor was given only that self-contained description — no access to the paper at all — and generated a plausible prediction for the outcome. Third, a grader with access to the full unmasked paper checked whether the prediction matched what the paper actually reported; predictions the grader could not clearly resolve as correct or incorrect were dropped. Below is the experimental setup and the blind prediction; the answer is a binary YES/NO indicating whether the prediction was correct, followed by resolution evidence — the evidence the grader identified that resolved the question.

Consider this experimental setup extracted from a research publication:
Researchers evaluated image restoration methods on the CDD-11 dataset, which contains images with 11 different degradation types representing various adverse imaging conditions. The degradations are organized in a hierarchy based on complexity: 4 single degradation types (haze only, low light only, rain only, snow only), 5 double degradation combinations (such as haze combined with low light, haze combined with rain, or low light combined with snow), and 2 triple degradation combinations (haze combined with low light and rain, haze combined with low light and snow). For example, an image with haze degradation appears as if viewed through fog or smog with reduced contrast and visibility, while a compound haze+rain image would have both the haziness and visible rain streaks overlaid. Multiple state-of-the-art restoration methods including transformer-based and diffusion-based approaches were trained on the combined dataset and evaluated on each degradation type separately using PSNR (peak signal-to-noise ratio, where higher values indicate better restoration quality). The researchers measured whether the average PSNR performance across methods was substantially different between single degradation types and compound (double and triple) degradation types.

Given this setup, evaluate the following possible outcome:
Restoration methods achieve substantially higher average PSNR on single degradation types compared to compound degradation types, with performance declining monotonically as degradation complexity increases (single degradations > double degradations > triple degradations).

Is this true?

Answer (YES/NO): YES